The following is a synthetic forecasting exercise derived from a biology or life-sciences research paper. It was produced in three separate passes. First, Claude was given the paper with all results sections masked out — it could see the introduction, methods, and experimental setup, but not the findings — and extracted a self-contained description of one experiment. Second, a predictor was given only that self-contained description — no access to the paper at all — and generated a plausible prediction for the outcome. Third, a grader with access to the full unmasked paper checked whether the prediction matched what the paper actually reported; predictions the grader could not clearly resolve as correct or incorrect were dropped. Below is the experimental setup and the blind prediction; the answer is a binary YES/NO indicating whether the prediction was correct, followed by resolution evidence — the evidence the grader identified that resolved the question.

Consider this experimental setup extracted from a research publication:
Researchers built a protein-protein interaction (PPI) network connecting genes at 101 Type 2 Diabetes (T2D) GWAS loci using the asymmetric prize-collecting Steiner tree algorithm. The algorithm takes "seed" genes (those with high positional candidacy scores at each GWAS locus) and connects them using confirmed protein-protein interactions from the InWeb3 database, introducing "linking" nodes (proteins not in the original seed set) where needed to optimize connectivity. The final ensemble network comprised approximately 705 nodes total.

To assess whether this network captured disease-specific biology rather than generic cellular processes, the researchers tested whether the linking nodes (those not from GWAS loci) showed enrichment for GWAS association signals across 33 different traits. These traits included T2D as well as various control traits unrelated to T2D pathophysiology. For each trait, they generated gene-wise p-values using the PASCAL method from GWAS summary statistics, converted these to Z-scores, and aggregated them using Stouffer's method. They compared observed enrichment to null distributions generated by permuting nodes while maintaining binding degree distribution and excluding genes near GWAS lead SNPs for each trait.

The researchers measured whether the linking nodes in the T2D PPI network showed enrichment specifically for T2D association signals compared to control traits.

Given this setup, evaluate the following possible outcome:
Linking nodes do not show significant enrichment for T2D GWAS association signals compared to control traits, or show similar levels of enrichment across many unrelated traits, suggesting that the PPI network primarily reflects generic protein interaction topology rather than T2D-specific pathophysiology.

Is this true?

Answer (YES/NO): NO